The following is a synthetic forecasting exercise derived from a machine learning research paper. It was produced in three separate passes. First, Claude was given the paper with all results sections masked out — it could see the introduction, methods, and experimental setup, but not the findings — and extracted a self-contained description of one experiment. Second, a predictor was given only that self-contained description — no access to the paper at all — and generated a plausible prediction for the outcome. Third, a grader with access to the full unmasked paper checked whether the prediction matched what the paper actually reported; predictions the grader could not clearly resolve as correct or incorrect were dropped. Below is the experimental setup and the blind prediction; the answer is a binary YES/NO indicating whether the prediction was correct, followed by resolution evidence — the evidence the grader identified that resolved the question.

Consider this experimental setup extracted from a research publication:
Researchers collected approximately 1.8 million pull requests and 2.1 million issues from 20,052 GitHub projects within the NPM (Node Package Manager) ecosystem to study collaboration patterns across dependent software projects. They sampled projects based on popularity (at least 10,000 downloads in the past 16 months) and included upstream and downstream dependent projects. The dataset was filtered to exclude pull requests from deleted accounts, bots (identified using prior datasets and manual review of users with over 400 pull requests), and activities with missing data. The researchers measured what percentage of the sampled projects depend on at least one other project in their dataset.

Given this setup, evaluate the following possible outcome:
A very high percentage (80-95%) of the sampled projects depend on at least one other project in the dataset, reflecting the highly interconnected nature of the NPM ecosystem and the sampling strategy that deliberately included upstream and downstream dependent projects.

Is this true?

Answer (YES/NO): NO